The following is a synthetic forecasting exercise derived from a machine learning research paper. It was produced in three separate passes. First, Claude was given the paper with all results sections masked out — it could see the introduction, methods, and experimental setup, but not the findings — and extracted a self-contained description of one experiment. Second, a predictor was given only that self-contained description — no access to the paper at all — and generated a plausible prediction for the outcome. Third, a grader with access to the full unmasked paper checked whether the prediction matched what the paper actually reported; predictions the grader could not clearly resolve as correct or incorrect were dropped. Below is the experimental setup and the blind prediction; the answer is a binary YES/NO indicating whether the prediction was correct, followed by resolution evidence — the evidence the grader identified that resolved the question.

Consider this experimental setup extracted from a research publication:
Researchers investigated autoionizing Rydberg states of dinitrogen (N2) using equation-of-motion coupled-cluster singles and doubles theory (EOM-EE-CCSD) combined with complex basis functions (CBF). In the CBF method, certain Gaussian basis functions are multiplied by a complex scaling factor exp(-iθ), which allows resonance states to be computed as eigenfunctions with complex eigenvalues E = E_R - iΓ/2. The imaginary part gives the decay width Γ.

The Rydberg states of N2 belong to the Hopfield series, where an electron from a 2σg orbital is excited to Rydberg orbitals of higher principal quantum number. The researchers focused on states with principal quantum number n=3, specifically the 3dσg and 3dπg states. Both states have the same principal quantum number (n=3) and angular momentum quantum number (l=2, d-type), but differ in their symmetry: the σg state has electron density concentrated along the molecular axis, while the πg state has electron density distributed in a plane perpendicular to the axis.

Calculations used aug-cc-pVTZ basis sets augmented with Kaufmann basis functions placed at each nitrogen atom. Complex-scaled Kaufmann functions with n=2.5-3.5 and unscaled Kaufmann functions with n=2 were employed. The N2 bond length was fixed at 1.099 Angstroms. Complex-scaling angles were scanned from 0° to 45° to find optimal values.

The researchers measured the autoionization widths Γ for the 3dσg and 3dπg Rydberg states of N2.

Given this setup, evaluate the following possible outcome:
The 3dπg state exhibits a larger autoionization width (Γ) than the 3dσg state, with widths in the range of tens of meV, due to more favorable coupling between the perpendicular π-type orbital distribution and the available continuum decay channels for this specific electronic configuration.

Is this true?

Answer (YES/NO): NO